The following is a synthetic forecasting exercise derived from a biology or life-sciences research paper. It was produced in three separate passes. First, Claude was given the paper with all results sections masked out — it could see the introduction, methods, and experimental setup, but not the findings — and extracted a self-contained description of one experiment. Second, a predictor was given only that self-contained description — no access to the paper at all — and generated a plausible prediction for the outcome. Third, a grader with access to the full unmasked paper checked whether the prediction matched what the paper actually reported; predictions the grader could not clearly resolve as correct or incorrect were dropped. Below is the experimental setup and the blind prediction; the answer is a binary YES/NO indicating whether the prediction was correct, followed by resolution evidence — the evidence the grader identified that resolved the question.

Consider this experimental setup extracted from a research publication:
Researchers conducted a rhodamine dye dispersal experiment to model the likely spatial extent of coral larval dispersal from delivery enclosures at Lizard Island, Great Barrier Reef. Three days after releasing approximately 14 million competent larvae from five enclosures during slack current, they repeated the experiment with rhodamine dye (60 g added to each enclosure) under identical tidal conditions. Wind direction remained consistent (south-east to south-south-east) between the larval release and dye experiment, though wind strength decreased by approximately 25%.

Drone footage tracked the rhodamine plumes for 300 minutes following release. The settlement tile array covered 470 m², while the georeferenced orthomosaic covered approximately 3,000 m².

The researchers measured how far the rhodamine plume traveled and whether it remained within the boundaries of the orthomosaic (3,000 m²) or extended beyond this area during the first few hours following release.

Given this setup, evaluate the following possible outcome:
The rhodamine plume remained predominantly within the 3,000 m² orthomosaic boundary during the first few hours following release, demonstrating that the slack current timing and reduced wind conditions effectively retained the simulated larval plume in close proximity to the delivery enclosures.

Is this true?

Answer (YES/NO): NO